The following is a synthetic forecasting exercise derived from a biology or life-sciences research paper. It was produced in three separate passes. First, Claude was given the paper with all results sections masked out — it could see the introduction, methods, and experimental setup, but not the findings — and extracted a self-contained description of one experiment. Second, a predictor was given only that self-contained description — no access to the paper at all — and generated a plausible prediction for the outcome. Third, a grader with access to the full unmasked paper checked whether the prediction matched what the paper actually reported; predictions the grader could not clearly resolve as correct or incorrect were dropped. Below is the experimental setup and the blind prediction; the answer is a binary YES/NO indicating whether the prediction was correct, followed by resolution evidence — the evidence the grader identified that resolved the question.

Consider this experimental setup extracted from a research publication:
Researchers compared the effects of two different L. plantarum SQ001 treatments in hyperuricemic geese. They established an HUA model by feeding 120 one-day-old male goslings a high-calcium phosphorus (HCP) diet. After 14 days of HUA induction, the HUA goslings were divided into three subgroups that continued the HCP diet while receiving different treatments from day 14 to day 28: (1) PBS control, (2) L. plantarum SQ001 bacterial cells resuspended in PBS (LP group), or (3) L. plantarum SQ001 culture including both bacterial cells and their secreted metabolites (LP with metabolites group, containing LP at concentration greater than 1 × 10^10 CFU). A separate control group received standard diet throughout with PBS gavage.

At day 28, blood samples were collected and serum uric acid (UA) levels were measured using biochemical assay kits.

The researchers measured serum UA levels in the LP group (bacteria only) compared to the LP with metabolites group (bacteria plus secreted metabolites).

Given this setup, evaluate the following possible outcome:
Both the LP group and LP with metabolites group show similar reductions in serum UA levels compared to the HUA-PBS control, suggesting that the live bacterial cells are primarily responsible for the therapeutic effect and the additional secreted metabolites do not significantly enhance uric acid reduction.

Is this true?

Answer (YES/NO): YES